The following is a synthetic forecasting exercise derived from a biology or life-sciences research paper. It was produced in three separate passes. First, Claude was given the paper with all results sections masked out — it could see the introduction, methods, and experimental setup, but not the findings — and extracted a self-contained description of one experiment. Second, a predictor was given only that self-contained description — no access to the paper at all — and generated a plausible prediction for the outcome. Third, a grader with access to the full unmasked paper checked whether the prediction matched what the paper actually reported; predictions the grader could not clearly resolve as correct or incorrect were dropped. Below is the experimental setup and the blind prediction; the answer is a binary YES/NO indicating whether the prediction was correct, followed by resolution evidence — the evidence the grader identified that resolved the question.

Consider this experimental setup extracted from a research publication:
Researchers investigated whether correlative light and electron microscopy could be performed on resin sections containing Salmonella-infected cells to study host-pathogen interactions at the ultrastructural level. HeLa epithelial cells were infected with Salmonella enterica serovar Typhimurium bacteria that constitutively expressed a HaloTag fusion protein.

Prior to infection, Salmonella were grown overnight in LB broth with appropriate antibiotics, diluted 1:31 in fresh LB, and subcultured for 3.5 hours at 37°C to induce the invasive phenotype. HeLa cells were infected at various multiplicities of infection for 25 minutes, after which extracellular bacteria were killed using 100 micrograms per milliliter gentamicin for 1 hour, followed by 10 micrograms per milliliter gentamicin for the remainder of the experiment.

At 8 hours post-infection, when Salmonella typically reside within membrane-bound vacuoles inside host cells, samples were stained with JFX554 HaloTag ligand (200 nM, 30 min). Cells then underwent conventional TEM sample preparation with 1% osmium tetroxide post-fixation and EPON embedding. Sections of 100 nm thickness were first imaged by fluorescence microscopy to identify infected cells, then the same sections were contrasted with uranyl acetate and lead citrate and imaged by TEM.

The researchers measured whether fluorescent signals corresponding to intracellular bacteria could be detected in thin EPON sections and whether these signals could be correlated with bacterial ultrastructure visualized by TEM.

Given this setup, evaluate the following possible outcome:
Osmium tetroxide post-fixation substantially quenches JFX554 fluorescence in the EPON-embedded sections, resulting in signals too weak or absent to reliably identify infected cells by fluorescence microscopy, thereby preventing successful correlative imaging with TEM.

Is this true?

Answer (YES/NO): NO